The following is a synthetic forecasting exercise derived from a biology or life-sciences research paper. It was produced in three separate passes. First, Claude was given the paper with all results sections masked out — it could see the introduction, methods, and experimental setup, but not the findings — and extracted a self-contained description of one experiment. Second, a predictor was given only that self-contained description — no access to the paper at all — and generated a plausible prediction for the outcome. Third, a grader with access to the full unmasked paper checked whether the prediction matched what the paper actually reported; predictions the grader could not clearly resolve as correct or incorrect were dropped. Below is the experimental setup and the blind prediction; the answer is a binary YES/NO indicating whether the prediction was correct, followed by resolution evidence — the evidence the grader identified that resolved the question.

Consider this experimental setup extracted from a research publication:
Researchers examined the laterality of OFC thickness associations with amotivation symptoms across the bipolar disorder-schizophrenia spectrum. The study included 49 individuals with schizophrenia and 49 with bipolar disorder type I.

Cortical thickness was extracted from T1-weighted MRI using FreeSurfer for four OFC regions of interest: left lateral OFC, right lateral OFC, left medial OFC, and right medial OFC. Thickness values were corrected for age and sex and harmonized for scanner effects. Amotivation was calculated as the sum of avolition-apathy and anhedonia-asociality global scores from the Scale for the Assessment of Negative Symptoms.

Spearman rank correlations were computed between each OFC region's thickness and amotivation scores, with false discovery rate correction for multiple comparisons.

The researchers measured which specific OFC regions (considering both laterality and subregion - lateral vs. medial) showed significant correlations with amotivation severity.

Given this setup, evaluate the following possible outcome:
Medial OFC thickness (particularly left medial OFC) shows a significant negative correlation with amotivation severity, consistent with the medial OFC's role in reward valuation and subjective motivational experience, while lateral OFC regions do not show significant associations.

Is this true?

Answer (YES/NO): NO